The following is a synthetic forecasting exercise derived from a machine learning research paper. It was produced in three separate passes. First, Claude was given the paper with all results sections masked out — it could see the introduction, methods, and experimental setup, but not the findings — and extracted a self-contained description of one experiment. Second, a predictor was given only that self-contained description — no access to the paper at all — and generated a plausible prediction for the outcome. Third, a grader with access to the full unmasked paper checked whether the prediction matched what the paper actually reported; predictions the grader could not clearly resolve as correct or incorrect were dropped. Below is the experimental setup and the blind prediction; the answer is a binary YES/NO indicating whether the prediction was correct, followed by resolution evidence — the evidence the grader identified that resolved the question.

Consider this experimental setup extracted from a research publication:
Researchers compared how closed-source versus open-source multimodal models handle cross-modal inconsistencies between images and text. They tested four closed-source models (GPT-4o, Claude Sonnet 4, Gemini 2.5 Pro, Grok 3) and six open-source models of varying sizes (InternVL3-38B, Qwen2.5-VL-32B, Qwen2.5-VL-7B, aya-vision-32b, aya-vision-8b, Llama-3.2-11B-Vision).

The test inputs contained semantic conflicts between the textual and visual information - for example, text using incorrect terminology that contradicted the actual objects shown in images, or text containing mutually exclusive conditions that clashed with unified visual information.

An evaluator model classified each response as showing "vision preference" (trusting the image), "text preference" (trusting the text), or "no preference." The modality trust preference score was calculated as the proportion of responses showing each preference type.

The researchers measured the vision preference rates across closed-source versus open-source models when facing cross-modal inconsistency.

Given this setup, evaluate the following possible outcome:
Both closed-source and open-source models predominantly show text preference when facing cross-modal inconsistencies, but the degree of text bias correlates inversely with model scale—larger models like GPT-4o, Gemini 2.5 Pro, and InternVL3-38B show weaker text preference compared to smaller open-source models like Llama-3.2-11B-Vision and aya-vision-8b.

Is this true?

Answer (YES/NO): NO